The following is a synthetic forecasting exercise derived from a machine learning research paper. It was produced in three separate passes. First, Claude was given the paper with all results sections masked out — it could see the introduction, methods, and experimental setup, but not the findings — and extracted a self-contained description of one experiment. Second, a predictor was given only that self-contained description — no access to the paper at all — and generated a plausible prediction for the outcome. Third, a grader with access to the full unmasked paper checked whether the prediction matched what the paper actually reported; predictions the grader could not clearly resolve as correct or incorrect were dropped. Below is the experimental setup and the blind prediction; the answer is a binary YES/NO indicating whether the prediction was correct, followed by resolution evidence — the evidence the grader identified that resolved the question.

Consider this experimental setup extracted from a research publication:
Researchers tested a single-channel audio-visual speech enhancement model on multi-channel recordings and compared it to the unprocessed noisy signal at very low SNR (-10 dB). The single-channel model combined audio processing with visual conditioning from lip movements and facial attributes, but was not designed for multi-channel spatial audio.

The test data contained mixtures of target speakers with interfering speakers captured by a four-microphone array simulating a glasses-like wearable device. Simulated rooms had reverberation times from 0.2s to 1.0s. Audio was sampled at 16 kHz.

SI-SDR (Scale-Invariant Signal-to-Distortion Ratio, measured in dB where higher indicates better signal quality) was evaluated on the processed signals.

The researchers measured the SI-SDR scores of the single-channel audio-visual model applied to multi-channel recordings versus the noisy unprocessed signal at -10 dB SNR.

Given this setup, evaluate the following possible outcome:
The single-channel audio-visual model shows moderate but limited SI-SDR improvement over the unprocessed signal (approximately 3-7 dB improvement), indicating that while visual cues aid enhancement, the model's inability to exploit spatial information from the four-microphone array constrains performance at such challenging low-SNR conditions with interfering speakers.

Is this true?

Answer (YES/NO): NO